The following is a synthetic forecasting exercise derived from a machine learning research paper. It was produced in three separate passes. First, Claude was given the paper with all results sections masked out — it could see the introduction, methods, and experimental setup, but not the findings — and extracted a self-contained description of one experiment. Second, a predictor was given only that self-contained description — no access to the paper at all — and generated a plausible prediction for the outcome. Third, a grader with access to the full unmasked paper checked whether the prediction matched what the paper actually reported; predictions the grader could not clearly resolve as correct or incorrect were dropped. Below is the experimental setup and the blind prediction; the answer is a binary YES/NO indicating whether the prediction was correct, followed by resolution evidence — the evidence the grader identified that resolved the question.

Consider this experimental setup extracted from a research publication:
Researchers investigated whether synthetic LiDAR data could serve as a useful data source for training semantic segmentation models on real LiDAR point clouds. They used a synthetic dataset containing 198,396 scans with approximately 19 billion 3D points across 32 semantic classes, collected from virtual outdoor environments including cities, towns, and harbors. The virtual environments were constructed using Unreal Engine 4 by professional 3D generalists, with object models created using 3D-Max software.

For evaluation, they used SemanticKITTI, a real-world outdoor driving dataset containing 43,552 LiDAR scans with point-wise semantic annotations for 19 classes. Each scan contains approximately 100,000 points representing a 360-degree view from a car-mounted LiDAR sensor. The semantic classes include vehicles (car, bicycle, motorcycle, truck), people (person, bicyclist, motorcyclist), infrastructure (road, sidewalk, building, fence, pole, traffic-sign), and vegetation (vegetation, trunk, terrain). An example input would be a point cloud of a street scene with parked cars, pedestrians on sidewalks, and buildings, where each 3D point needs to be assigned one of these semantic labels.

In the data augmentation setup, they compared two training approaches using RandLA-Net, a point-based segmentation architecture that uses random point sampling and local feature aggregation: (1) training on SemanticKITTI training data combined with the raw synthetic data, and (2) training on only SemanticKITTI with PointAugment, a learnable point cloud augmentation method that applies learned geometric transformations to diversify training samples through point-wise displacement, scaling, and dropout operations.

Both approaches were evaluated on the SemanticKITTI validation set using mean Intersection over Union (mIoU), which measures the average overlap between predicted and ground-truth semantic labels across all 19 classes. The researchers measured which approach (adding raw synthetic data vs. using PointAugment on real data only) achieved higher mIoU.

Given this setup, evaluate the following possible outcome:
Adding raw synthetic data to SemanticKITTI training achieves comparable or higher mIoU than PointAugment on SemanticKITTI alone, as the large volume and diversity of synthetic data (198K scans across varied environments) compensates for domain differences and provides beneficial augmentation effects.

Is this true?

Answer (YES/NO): YES